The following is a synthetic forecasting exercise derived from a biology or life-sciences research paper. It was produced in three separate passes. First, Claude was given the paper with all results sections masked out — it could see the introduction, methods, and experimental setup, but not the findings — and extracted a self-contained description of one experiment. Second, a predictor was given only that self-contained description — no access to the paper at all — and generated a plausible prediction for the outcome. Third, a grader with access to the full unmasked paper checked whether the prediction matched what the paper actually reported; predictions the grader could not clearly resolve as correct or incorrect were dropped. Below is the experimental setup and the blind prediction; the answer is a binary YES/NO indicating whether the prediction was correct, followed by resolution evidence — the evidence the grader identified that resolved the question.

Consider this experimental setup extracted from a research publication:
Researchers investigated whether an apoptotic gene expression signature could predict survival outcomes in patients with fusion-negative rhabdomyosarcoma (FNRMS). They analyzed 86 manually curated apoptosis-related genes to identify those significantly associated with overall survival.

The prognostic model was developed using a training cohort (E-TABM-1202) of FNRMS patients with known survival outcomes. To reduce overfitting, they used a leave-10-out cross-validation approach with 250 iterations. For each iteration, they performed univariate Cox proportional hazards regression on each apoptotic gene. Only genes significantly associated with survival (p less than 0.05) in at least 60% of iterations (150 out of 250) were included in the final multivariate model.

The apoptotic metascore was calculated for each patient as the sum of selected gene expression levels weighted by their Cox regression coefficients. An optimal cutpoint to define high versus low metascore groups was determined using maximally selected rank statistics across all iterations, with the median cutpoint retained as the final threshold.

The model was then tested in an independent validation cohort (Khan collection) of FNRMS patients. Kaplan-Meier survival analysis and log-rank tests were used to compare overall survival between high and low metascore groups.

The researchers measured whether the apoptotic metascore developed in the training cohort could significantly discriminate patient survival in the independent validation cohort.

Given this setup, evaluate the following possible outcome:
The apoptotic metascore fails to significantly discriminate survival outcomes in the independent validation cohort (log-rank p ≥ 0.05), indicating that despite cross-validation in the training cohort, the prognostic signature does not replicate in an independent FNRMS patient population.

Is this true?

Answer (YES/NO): NO